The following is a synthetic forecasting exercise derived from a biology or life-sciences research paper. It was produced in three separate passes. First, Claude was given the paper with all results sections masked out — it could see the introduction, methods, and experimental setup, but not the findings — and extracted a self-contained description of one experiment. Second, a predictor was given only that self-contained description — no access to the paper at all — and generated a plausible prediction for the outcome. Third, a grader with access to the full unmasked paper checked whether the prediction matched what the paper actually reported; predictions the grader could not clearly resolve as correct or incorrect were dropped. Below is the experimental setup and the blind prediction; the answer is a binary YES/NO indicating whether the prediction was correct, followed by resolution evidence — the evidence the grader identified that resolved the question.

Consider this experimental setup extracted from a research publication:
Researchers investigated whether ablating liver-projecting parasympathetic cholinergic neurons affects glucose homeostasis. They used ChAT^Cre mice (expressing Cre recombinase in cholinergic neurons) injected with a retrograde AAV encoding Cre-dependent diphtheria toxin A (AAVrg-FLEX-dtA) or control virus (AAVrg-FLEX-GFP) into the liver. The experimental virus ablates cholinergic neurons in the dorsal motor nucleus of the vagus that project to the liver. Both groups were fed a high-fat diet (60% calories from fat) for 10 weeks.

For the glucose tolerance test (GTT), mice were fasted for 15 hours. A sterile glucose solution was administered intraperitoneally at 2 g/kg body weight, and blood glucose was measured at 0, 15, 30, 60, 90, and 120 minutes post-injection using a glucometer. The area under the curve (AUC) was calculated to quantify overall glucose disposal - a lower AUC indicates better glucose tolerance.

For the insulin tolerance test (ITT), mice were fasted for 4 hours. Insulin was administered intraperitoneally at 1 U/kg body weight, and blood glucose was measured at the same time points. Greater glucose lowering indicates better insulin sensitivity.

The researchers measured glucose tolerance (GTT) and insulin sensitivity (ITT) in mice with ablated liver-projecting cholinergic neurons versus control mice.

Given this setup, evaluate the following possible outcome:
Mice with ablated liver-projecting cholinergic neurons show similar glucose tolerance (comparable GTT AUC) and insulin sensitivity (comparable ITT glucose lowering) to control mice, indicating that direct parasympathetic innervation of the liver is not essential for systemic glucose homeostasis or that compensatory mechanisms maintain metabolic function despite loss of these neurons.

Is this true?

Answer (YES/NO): NO